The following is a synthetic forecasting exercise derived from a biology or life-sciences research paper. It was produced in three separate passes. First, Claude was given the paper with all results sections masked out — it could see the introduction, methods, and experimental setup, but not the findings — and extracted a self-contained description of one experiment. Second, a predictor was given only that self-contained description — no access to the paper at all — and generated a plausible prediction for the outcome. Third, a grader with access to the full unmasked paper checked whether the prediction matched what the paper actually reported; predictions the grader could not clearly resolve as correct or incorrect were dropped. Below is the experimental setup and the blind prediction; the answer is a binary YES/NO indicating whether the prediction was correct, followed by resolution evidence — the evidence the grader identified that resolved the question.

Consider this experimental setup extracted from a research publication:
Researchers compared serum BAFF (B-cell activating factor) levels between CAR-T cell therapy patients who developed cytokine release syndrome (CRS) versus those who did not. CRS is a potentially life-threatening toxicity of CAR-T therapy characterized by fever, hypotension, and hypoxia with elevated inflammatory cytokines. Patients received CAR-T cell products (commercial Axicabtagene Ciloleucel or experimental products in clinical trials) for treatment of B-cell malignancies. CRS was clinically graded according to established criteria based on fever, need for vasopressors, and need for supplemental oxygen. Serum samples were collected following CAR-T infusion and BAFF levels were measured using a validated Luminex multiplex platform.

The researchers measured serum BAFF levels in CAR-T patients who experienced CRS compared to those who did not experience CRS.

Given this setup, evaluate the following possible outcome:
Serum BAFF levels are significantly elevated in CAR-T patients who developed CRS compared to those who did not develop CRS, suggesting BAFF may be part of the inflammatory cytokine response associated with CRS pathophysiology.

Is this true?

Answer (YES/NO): YES